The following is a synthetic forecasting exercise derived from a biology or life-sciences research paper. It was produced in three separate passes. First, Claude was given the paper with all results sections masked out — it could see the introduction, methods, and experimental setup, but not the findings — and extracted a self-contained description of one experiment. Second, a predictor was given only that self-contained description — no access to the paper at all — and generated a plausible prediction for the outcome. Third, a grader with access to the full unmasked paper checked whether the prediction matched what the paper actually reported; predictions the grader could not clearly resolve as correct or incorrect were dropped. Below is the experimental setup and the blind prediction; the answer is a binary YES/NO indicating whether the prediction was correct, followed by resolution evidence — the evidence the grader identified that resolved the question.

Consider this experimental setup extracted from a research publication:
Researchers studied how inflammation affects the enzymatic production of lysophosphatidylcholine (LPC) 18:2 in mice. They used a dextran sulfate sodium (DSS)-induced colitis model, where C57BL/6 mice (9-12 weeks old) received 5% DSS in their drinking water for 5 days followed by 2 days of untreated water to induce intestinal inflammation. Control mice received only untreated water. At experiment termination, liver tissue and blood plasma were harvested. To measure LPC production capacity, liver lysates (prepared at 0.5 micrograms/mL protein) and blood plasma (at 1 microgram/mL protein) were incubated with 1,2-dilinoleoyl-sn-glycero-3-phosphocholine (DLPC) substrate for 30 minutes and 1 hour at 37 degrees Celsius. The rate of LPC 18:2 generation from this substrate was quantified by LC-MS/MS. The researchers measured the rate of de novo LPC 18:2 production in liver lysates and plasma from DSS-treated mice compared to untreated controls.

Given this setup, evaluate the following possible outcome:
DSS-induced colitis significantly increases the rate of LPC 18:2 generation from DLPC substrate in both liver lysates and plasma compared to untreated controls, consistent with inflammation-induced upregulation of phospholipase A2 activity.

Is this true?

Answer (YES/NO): NO